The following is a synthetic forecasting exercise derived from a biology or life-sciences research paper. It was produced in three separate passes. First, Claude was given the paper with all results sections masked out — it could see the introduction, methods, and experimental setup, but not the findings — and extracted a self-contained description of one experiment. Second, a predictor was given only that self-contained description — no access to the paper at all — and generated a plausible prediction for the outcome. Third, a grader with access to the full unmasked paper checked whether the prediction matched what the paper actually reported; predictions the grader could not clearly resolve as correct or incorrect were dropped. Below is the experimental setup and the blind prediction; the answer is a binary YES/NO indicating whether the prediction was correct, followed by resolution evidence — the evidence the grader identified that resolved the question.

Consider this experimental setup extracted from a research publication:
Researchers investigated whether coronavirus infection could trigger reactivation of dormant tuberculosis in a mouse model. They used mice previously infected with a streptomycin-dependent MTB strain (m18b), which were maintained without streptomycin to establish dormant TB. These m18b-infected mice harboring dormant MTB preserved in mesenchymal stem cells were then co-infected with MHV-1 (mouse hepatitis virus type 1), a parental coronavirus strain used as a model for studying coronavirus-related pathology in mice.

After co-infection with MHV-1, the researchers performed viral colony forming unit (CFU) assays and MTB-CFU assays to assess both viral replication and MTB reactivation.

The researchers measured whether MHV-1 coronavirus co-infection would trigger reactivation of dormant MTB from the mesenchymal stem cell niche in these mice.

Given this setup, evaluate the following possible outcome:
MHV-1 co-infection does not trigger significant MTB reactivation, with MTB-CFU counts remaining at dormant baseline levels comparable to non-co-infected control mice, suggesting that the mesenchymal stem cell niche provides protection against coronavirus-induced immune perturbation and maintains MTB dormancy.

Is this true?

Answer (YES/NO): NO